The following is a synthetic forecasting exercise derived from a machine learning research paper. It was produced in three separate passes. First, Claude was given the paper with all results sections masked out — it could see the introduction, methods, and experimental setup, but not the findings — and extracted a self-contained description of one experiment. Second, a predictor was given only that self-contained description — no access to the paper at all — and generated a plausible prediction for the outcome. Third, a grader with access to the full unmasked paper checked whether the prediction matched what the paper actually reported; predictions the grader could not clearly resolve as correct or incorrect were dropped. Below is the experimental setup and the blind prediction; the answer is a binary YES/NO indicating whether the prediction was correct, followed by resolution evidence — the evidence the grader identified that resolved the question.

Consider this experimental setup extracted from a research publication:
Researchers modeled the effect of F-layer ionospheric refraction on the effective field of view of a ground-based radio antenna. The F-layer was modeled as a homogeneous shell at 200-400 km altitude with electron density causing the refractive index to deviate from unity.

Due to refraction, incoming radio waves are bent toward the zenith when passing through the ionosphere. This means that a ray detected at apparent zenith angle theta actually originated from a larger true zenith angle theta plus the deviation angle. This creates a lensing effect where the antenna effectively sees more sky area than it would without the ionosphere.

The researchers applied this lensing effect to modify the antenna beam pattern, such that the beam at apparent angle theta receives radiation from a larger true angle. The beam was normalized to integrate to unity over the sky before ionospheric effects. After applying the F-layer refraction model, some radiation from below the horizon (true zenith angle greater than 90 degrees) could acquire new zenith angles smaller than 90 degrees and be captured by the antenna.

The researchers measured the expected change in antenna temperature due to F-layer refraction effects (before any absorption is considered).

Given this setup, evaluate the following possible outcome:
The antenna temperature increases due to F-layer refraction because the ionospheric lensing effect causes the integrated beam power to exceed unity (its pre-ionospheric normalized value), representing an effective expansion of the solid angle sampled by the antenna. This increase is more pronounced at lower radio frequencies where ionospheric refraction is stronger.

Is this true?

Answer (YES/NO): YES